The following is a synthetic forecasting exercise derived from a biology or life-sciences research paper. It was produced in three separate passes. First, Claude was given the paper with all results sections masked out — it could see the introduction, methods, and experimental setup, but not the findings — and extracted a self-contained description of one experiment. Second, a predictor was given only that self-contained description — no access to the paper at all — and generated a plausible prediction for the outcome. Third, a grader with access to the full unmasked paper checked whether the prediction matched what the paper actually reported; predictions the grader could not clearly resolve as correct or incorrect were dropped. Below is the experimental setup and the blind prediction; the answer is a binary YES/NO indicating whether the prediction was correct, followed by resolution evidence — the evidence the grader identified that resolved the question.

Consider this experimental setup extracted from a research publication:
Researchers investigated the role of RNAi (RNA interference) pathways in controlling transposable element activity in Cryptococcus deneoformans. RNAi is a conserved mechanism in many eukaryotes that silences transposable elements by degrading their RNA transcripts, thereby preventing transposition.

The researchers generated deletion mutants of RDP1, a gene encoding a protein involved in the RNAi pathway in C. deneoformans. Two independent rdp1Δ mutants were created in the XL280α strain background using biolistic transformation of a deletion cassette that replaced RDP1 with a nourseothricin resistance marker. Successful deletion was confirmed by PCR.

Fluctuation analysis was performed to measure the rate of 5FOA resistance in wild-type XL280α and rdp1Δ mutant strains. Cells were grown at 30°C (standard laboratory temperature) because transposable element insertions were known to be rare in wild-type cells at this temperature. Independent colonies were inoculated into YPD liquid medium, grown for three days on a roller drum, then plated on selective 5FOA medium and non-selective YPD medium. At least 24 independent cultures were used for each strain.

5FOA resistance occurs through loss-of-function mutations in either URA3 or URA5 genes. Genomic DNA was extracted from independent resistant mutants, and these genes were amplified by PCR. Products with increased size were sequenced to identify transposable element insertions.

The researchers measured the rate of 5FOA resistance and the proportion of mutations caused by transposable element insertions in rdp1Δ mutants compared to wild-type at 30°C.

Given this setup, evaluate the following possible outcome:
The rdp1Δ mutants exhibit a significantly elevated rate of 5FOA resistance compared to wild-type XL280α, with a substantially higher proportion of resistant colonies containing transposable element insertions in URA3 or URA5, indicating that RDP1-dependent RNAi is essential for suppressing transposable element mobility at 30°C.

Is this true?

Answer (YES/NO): NO